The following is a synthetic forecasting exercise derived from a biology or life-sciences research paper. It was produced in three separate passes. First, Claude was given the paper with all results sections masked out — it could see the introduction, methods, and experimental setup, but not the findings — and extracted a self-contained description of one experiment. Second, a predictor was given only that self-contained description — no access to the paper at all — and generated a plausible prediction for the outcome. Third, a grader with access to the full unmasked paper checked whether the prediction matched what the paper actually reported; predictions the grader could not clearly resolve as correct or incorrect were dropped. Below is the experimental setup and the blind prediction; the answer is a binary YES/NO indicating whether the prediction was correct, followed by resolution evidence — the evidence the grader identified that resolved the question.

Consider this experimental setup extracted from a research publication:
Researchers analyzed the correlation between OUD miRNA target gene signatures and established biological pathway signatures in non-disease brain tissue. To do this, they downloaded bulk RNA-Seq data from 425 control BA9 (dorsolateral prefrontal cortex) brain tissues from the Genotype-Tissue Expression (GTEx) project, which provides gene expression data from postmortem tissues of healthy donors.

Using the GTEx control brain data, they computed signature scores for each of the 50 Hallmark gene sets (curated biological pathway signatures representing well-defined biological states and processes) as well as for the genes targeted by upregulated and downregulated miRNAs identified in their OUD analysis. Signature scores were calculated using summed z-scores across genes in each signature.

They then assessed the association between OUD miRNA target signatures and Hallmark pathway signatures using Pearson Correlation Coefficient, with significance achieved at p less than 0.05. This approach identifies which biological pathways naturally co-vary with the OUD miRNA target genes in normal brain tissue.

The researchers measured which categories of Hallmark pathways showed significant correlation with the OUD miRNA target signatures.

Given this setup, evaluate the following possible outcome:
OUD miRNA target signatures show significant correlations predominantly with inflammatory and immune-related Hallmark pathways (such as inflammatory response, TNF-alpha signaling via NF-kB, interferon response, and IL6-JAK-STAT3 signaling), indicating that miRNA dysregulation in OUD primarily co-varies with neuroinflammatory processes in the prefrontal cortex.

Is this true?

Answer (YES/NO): NO